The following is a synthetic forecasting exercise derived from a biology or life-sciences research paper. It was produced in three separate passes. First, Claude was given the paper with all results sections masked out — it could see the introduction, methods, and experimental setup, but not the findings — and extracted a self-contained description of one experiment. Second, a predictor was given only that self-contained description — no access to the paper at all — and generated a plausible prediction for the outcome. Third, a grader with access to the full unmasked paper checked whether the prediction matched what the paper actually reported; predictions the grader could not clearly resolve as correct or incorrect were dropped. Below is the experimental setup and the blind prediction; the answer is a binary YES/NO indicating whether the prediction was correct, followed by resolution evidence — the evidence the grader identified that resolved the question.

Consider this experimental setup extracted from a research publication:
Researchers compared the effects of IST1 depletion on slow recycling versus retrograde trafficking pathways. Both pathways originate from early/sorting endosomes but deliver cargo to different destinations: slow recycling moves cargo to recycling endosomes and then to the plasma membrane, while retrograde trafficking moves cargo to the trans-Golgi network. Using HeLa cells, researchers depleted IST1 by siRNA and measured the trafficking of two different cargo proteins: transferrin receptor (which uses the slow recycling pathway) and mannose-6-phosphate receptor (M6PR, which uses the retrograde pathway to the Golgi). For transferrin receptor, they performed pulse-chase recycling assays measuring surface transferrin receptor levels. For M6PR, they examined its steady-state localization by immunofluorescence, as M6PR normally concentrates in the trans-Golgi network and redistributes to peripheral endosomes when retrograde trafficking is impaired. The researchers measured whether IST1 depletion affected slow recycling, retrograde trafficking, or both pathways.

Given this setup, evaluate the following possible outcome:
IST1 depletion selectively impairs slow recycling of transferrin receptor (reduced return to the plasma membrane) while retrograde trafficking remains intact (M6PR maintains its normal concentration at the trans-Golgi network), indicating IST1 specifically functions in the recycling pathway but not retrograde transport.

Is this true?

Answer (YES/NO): NO